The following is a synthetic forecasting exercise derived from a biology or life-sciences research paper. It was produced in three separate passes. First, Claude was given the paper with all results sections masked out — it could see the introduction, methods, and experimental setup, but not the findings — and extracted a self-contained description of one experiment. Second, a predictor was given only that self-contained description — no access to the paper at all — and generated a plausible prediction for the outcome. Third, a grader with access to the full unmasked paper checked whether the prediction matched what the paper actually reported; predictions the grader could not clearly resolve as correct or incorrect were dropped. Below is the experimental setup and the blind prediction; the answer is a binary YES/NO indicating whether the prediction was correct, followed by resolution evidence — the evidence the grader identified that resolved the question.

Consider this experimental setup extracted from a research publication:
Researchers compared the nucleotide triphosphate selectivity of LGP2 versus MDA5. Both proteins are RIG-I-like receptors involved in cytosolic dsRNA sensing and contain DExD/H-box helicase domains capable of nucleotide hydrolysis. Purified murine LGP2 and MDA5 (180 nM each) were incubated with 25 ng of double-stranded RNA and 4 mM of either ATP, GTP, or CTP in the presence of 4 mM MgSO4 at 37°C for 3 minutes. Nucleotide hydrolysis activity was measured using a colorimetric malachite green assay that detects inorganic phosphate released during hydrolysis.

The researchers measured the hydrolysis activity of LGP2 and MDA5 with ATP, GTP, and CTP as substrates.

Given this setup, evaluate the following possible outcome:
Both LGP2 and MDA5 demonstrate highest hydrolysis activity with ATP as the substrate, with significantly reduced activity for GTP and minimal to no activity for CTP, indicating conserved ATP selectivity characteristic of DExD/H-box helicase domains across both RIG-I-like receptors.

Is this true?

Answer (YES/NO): NO